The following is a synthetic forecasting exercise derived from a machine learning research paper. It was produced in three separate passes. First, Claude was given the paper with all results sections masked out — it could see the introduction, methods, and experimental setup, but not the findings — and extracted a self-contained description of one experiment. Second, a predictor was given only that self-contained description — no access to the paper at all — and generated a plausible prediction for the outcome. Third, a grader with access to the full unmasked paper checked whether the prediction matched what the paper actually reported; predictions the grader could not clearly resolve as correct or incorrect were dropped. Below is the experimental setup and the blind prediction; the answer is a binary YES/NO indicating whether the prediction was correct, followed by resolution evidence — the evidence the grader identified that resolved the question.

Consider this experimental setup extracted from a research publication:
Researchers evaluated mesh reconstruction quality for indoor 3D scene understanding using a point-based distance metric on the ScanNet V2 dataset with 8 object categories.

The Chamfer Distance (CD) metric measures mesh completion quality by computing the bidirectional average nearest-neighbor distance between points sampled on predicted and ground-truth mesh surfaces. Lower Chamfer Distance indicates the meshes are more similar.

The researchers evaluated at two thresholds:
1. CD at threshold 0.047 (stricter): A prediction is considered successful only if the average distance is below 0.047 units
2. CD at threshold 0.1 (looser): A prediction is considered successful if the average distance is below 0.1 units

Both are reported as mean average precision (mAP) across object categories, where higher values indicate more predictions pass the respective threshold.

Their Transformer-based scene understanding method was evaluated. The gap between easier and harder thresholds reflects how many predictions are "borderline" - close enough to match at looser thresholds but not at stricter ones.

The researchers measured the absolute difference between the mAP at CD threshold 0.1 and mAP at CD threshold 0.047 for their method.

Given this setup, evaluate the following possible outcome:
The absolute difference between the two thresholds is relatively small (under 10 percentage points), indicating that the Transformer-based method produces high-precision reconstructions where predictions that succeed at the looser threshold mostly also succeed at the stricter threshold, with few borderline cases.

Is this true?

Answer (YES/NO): NO